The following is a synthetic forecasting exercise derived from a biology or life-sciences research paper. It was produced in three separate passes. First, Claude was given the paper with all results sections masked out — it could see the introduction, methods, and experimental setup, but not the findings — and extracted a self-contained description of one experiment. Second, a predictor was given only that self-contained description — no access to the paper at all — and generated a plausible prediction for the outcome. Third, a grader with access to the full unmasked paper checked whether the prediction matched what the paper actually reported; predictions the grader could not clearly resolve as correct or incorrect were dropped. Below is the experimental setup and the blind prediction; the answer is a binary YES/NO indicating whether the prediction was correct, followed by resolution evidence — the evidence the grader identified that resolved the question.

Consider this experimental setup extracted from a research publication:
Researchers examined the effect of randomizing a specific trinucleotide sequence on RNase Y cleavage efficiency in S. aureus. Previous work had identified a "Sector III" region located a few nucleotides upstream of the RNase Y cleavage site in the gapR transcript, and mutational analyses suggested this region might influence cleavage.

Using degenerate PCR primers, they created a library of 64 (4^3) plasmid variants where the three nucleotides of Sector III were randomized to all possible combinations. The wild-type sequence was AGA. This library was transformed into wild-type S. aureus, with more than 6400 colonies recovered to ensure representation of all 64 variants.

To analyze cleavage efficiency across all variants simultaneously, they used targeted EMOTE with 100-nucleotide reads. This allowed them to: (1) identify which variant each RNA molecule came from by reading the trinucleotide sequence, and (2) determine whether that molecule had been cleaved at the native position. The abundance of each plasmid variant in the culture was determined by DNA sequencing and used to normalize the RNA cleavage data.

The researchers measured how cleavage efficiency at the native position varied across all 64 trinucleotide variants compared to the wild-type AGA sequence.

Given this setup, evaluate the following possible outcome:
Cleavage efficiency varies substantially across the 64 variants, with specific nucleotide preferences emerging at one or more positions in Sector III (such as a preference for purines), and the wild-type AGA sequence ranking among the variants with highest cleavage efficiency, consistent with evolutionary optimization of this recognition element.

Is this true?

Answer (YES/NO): NO